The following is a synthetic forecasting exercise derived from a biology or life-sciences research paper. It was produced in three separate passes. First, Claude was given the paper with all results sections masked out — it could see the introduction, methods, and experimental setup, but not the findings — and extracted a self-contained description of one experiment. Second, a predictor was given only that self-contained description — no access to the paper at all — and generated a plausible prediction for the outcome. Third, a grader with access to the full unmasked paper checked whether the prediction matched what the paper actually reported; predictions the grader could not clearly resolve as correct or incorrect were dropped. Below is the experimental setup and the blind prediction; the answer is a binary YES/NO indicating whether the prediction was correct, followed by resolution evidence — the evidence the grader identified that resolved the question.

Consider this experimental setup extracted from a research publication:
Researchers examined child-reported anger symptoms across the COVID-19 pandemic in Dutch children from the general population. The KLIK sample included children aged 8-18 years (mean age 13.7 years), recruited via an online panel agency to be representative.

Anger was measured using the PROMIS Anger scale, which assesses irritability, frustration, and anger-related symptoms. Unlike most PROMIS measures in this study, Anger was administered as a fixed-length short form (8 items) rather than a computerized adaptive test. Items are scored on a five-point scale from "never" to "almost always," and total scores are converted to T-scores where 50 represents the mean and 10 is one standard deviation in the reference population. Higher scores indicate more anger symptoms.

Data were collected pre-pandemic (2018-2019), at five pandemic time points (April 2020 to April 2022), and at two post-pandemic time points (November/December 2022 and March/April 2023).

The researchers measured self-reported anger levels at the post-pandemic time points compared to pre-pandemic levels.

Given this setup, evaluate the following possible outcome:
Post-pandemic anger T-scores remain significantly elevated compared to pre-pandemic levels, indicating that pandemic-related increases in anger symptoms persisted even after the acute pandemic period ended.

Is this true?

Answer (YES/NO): YES